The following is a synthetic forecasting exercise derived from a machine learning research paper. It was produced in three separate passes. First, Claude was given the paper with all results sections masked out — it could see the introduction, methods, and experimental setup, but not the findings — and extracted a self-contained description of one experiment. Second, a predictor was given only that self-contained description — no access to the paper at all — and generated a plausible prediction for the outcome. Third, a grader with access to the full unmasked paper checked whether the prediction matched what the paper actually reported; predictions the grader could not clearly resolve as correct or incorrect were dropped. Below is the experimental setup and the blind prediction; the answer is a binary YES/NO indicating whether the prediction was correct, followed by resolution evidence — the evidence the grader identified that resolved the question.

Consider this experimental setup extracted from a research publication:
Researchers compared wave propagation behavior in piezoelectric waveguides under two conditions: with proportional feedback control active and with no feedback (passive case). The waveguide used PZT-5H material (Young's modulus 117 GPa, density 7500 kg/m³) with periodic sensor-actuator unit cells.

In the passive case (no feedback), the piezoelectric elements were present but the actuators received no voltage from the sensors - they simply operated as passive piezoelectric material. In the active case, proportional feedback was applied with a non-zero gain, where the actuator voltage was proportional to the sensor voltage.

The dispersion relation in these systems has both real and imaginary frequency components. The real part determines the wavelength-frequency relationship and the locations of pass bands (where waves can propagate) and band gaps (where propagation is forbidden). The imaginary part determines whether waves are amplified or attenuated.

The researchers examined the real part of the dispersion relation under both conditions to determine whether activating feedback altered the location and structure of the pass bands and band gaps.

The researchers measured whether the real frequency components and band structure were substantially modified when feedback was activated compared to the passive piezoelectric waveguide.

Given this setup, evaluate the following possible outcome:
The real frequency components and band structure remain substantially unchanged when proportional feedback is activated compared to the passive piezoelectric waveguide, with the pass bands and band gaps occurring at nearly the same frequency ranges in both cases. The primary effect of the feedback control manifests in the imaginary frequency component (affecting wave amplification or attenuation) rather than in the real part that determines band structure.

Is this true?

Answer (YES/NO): YES